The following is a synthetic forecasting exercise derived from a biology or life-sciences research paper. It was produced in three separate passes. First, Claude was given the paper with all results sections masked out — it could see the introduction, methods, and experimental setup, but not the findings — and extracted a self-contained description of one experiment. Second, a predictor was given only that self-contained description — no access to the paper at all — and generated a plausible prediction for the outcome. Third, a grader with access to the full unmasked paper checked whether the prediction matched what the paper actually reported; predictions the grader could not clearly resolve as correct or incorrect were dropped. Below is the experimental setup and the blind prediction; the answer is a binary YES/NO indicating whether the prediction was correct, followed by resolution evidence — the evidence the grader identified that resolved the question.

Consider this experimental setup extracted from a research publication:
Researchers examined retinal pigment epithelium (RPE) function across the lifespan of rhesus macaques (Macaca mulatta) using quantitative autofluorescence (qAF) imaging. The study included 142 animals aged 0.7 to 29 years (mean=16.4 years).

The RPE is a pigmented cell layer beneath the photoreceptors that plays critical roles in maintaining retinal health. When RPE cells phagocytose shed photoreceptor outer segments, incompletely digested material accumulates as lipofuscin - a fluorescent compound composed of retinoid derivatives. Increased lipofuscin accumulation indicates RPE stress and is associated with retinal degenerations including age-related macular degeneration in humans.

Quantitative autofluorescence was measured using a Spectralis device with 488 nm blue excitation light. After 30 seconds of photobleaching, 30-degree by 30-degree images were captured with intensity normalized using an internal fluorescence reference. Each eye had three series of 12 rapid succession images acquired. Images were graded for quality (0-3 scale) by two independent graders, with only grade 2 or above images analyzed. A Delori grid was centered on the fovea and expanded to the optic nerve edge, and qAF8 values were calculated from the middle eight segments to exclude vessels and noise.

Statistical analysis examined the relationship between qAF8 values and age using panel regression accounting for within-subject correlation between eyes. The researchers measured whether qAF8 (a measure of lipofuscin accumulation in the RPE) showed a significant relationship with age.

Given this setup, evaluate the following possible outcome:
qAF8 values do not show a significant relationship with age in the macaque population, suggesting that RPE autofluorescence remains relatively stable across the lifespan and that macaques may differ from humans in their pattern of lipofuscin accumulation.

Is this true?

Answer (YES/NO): NO